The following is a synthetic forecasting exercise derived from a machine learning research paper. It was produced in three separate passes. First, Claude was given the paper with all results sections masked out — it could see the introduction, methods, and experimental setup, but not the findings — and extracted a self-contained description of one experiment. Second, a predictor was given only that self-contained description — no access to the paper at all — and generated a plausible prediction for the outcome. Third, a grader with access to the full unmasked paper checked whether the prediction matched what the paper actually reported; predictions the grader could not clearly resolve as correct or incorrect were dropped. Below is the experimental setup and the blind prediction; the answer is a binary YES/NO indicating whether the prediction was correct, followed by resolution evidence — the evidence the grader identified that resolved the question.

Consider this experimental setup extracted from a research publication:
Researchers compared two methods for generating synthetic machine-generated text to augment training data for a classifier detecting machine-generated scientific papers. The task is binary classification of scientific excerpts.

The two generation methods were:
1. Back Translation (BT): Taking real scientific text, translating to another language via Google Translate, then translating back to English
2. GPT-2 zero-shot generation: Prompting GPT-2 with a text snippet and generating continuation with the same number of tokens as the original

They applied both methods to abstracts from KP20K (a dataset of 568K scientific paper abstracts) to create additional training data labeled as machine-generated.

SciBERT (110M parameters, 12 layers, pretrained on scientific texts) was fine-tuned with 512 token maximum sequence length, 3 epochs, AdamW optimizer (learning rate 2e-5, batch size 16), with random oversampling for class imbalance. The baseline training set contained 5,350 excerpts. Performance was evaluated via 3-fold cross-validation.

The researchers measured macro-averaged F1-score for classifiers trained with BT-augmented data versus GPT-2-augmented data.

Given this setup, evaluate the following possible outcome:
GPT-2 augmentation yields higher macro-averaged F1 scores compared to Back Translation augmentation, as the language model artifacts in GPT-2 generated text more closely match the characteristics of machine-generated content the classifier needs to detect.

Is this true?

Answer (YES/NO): NO